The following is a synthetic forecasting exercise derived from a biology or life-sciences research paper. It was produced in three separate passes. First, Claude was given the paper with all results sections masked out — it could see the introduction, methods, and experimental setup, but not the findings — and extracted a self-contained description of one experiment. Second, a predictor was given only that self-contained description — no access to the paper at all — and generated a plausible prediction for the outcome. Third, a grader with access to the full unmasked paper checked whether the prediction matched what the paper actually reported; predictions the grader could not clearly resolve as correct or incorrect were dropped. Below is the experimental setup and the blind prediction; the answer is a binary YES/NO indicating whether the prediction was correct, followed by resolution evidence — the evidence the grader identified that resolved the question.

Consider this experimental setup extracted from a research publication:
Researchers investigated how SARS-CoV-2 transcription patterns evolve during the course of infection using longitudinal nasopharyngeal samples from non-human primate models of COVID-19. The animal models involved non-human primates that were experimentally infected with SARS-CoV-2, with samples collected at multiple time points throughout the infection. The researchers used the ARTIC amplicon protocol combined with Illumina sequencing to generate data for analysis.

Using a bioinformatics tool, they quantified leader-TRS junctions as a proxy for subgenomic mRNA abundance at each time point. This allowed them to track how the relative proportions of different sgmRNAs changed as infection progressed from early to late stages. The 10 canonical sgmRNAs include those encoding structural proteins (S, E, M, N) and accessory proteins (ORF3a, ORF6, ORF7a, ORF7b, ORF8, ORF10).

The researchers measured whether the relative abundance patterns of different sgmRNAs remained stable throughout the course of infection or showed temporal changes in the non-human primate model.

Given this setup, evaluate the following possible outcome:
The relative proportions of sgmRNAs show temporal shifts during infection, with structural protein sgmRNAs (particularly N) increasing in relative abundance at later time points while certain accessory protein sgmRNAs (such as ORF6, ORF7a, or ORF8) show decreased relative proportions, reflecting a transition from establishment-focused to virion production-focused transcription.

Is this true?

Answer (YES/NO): NO